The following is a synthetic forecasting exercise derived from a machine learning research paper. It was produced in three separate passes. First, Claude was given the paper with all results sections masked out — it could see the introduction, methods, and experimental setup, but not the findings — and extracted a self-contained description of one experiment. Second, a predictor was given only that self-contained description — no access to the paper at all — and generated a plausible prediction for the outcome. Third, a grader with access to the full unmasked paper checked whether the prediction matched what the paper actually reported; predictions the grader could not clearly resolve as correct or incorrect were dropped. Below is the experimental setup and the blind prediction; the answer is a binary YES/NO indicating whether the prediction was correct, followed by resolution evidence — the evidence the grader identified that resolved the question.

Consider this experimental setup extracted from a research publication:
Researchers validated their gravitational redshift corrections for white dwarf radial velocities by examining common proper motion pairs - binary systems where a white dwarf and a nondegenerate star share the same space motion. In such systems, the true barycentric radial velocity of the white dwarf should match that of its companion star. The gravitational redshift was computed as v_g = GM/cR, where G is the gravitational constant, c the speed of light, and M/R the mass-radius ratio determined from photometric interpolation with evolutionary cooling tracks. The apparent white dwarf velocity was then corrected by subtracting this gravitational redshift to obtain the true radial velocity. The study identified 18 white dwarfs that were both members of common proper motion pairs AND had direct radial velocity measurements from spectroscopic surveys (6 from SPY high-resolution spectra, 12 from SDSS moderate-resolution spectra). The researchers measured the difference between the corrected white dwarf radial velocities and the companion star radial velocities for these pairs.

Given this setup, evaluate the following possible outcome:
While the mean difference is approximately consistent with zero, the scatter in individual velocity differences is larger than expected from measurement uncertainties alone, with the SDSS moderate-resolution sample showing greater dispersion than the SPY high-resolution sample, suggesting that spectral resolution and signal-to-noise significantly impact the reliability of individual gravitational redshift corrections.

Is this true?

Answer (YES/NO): NO